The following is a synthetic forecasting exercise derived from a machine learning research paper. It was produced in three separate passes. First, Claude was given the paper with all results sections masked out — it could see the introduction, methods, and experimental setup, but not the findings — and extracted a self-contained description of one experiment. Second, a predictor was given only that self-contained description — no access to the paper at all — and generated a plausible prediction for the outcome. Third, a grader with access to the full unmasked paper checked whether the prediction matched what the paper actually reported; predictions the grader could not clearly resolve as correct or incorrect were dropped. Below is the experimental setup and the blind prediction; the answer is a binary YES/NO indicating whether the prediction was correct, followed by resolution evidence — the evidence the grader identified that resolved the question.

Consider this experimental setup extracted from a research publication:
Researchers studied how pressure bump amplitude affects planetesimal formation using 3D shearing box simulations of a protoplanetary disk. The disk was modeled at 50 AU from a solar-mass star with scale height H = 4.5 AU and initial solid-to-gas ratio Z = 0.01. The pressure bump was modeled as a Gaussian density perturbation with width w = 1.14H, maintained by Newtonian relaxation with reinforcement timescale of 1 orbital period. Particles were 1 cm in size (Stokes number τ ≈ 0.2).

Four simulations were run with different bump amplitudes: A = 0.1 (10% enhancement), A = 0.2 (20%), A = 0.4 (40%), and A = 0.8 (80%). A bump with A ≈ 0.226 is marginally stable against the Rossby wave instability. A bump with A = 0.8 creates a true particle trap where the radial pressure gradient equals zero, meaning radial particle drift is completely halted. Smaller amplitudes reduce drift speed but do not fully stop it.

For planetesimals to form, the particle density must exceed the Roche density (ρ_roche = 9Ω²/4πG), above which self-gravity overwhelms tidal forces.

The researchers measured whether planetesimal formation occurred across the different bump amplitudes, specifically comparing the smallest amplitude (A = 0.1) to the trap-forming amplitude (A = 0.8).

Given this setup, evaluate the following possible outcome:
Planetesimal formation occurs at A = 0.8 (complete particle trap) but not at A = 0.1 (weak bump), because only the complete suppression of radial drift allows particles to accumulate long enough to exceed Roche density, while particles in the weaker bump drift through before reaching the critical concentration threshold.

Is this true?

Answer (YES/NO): NO